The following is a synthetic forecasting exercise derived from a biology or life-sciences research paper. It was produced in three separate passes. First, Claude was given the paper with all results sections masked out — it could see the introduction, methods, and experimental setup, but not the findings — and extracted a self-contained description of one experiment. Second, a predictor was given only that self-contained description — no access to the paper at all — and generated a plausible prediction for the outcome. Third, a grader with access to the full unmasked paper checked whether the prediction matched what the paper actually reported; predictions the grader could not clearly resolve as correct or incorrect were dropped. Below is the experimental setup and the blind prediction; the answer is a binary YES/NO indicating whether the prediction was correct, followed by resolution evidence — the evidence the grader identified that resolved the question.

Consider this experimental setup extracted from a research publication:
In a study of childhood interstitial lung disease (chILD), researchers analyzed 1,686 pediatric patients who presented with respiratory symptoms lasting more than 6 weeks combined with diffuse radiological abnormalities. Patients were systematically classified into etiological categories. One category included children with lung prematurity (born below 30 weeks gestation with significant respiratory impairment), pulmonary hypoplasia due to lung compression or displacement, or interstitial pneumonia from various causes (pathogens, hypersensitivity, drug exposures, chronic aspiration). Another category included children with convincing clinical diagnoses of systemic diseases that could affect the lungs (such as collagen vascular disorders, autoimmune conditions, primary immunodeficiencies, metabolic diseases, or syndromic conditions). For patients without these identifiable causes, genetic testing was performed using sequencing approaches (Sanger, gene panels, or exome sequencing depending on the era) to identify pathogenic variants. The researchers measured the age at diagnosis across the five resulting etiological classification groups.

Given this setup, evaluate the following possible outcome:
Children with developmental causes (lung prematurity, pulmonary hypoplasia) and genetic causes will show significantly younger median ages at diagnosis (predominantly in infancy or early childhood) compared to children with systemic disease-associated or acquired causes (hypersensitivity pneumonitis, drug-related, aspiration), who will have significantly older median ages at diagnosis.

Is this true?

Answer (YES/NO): NO